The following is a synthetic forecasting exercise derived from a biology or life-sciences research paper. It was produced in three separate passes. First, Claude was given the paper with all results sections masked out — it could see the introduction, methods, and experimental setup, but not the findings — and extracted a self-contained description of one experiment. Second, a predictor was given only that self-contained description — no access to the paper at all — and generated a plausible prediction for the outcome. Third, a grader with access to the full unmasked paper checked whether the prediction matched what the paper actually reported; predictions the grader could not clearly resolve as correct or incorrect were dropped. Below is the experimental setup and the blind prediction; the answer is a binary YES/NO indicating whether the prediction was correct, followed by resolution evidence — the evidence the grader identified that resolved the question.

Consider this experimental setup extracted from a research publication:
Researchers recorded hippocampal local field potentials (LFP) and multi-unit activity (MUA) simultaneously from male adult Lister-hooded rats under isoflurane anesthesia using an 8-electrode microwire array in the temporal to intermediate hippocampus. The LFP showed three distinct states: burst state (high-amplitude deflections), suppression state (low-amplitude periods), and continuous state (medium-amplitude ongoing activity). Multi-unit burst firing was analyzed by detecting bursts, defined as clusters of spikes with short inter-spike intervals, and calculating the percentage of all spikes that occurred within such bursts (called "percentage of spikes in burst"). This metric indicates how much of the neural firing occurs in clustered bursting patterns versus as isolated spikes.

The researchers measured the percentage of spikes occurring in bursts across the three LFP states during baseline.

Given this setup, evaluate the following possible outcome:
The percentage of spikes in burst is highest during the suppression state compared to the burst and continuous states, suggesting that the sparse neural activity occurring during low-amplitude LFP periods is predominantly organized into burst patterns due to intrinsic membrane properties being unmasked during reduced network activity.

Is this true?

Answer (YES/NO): NO